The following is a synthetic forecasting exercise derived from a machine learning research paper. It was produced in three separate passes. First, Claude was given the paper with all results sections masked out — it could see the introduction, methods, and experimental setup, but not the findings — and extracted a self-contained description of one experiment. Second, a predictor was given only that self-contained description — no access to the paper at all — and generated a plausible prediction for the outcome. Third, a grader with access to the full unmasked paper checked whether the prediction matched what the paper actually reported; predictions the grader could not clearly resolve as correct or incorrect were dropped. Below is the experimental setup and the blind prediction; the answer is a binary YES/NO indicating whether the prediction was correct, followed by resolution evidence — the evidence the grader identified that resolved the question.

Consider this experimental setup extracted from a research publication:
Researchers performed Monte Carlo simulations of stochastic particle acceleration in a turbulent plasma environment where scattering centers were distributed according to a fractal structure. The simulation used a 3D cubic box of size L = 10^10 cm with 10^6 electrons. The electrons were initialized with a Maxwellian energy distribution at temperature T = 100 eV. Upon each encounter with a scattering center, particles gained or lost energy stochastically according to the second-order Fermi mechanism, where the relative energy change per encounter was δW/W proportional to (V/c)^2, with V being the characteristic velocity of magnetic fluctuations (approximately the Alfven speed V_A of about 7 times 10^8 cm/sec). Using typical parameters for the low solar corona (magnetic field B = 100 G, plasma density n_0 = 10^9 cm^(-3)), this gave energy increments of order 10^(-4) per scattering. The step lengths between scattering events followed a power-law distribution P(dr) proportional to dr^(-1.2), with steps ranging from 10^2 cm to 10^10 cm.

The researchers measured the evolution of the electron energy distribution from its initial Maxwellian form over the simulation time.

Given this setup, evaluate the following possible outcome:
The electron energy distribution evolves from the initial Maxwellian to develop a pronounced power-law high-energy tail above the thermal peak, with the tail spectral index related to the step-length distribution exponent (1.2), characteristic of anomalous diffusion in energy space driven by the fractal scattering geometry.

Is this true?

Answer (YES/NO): NO